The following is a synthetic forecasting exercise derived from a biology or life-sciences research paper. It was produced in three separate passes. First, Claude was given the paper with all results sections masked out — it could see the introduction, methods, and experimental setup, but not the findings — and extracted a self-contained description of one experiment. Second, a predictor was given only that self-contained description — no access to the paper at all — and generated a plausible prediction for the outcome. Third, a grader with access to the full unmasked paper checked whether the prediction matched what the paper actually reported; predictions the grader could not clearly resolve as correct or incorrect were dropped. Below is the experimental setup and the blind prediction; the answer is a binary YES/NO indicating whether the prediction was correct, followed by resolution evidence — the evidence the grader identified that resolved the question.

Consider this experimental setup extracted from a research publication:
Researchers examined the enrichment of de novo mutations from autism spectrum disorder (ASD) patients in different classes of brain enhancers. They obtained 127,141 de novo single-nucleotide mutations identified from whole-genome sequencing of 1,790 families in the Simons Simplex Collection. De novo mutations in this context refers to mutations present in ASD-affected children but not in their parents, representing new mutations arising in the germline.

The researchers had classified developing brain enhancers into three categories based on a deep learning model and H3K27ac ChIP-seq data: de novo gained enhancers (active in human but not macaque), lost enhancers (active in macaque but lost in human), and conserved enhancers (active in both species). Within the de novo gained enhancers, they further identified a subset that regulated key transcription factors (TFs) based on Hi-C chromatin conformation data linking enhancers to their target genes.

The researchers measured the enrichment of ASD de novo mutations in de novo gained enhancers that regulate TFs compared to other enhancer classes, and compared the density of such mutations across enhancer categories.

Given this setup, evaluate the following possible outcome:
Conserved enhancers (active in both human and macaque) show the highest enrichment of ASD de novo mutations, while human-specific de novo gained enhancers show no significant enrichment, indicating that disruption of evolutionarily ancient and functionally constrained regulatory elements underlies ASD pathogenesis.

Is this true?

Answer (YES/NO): NO